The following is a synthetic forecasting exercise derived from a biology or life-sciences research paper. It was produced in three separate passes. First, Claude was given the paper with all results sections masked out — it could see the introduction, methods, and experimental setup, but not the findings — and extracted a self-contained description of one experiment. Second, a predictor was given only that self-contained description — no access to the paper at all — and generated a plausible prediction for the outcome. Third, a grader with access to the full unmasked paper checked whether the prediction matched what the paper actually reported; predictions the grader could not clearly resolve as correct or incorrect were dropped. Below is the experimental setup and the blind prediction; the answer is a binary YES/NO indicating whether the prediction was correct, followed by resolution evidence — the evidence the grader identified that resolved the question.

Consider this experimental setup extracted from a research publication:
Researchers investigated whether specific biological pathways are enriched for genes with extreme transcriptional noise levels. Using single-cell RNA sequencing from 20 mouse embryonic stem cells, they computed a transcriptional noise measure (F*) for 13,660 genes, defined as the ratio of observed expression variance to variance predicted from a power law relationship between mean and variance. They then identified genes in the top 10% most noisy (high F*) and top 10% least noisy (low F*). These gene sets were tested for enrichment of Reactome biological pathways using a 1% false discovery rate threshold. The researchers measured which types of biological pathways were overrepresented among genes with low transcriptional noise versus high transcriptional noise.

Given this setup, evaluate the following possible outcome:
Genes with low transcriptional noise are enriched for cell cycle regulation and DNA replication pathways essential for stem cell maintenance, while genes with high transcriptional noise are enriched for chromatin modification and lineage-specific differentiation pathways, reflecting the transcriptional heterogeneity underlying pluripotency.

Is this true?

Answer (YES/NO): NO